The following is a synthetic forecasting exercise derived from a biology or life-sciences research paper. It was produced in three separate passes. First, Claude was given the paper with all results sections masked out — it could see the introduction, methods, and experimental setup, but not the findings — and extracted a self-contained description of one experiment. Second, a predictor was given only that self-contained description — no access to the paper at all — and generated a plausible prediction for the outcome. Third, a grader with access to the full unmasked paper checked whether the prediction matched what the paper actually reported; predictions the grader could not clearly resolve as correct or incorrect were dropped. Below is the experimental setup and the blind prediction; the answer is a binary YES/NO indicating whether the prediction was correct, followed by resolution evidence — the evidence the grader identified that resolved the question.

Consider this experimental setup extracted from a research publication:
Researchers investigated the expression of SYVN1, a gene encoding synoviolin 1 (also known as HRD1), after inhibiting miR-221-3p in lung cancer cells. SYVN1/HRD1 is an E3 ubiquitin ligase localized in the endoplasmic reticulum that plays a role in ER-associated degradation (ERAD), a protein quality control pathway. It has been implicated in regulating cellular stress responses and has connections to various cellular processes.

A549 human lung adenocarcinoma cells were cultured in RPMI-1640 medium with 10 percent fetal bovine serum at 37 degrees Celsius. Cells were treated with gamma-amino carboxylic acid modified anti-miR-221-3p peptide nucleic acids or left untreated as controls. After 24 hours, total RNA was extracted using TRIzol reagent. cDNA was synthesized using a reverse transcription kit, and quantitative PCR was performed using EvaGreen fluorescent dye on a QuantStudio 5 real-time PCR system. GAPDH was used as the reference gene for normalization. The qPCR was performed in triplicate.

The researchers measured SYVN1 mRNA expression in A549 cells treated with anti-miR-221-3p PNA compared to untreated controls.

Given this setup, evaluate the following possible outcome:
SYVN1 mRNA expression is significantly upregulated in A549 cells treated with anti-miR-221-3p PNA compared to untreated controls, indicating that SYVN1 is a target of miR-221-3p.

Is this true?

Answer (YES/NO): NO